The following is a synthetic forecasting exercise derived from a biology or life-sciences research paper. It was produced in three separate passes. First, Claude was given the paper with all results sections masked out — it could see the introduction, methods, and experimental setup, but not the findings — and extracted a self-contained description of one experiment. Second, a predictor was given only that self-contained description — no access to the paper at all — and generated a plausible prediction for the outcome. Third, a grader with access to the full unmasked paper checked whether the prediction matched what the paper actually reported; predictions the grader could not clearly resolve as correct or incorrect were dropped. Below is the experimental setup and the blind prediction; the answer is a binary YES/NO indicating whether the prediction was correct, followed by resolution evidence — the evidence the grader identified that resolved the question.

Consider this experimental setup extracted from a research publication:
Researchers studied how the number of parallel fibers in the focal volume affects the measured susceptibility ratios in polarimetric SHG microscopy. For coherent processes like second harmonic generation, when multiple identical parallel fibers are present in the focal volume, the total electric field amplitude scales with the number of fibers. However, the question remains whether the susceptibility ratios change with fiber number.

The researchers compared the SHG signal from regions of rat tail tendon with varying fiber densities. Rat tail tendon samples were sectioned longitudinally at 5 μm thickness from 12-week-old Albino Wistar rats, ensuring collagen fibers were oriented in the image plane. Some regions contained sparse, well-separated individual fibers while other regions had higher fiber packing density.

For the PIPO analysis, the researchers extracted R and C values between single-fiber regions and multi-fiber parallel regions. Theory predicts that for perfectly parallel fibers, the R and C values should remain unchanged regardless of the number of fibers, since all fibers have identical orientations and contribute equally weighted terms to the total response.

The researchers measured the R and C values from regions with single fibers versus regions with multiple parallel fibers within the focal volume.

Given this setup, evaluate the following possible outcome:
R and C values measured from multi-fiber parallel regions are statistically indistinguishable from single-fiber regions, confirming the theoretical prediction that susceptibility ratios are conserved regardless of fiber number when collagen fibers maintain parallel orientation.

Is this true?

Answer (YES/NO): YES